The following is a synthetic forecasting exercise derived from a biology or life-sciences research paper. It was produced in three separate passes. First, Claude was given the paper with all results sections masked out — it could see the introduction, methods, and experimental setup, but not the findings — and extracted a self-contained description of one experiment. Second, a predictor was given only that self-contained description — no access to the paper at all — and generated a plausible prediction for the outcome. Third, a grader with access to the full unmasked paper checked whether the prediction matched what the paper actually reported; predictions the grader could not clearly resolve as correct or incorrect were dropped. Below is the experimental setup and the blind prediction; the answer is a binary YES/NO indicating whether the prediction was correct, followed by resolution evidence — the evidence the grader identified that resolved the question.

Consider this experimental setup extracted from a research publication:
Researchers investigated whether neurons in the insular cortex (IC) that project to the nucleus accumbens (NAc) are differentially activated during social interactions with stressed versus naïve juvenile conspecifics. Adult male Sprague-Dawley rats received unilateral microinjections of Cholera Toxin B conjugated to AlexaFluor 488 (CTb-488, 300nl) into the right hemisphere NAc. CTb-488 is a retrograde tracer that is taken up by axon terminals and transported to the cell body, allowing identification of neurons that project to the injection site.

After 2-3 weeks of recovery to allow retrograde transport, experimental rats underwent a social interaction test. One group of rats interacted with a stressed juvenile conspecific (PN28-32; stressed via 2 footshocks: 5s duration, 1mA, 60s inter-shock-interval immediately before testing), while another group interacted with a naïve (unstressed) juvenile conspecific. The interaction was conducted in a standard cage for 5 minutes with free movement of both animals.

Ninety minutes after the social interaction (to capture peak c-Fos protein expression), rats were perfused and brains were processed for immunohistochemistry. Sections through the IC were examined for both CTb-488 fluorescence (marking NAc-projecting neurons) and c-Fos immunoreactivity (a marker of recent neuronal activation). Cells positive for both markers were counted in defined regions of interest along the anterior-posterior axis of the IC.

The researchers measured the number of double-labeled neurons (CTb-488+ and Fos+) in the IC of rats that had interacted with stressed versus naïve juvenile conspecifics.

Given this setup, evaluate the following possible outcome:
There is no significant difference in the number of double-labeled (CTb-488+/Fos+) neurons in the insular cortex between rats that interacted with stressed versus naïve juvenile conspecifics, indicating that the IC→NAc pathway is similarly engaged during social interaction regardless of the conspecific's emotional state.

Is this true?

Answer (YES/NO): NO